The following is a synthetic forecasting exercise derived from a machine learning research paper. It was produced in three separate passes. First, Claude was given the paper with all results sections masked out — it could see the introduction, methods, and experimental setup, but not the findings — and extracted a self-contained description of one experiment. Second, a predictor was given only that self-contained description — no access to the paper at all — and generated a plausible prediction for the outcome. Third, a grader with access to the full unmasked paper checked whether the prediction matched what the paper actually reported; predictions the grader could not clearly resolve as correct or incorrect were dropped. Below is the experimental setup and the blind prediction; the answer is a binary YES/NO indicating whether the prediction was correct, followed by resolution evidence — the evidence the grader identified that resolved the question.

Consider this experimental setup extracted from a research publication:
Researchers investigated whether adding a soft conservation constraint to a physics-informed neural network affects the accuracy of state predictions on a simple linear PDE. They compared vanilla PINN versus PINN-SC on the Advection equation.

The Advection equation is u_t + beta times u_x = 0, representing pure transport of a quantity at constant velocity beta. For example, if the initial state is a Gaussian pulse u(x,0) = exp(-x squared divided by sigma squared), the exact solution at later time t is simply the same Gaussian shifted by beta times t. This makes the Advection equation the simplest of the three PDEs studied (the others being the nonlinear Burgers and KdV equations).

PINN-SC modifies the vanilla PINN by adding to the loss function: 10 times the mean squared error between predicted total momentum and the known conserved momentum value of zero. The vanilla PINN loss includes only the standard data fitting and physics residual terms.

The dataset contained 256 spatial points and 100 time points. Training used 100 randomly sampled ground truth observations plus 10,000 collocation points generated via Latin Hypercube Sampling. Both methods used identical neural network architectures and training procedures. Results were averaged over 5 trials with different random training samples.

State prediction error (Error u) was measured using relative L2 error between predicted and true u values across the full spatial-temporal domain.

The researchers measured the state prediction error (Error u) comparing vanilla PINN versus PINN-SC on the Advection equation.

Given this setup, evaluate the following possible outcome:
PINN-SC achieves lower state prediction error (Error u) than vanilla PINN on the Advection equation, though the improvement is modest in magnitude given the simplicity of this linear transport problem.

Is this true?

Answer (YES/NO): NO